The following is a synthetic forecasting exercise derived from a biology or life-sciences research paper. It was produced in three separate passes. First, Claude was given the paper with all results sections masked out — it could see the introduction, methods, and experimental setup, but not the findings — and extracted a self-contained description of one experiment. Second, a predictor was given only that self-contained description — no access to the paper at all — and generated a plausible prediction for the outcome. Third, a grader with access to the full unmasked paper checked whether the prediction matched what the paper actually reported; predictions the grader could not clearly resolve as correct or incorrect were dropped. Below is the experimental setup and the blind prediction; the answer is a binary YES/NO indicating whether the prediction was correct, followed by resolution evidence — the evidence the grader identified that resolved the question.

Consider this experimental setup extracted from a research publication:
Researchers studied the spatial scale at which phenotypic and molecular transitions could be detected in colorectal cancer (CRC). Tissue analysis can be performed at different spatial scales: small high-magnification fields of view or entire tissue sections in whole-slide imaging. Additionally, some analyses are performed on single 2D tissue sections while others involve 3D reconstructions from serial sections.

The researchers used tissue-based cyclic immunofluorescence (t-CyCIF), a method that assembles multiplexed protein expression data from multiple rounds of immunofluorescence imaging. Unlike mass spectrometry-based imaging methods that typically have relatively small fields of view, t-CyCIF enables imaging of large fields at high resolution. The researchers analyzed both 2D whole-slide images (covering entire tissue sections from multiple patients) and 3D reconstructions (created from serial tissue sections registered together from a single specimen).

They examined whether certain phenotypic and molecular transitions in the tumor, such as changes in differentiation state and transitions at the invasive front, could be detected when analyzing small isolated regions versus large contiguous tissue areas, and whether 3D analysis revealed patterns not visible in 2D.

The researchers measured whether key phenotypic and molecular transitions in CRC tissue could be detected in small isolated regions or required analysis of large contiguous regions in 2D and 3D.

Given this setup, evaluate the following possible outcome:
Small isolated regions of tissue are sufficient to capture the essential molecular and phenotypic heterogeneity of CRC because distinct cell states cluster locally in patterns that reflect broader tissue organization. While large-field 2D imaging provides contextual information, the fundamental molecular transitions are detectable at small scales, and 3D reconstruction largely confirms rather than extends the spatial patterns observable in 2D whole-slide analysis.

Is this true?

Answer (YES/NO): NO